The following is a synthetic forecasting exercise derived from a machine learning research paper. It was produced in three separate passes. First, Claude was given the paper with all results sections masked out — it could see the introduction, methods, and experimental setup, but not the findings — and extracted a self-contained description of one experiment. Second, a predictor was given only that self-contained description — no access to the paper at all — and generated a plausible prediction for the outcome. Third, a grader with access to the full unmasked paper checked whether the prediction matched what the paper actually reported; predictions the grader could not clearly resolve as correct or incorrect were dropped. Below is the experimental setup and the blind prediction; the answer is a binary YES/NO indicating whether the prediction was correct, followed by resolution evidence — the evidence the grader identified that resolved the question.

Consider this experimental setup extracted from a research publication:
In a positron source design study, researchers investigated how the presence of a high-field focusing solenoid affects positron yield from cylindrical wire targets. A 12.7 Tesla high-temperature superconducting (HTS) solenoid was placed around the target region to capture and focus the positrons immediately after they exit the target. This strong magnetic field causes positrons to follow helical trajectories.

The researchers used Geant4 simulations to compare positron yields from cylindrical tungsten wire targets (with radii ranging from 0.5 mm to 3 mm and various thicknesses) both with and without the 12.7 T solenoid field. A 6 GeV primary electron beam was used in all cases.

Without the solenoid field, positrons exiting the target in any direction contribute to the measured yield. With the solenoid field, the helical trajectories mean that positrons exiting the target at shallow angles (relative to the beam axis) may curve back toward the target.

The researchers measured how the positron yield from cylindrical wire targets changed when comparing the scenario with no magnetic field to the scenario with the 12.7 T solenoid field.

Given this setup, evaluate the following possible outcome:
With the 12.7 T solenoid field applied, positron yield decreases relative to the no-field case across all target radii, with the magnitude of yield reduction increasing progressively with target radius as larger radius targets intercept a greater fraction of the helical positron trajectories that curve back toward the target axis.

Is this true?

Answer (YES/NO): NO